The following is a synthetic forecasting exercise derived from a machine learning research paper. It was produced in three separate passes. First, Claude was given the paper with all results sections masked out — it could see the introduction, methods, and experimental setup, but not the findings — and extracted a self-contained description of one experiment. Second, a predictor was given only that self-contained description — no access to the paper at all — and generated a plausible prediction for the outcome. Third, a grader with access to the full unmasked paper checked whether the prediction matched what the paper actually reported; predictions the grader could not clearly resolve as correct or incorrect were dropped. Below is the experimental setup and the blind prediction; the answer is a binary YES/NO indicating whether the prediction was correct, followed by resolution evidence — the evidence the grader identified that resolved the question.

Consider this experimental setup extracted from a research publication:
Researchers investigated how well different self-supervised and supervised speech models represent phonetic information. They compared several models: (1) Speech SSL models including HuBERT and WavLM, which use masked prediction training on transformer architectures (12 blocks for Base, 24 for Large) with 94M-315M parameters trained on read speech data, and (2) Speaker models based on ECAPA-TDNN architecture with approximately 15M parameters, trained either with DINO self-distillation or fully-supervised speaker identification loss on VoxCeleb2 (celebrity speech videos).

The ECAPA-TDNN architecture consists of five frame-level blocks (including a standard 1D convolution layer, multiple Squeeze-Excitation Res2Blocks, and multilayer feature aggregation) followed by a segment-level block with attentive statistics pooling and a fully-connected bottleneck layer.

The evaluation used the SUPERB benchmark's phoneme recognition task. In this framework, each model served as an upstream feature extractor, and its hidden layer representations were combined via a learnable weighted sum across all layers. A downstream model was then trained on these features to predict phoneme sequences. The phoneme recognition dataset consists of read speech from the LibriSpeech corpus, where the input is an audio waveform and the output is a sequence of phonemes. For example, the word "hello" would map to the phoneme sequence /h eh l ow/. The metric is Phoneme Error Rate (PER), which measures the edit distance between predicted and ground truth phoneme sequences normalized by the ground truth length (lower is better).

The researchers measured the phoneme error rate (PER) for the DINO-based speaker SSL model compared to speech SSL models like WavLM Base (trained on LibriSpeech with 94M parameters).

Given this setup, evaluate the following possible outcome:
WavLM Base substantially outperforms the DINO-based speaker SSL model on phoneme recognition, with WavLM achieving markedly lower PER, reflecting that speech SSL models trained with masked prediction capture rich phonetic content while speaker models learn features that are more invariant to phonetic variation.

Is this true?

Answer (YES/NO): YES